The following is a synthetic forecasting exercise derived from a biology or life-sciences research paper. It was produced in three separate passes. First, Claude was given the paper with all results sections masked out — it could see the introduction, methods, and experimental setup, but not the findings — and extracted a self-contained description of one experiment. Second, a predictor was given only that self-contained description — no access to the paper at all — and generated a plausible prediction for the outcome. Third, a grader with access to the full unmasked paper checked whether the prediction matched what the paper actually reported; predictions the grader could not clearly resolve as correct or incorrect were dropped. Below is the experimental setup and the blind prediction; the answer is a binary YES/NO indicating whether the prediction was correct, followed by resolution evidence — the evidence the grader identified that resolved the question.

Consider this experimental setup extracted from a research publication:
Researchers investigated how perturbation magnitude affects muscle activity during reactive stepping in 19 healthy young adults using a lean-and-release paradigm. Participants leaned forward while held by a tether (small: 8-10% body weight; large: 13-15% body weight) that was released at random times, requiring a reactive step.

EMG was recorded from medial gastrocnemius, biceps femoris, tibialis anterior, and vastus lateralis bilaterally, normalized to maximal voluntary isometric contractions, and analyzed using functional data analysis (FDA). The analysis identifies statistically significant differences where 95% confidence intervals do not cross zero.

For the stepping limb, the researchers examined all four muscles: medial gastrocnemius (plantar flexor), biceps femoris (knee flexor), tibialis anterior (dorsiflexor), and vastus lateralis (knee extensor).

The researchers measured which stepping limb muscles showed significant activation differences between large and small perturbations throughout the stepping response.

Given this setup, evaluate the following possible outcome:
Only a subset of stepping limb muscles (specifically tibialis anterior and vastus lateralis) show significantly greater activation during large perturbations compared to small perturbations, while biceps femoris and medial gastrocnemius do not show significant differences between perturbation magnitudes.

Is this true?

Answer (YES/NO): NO